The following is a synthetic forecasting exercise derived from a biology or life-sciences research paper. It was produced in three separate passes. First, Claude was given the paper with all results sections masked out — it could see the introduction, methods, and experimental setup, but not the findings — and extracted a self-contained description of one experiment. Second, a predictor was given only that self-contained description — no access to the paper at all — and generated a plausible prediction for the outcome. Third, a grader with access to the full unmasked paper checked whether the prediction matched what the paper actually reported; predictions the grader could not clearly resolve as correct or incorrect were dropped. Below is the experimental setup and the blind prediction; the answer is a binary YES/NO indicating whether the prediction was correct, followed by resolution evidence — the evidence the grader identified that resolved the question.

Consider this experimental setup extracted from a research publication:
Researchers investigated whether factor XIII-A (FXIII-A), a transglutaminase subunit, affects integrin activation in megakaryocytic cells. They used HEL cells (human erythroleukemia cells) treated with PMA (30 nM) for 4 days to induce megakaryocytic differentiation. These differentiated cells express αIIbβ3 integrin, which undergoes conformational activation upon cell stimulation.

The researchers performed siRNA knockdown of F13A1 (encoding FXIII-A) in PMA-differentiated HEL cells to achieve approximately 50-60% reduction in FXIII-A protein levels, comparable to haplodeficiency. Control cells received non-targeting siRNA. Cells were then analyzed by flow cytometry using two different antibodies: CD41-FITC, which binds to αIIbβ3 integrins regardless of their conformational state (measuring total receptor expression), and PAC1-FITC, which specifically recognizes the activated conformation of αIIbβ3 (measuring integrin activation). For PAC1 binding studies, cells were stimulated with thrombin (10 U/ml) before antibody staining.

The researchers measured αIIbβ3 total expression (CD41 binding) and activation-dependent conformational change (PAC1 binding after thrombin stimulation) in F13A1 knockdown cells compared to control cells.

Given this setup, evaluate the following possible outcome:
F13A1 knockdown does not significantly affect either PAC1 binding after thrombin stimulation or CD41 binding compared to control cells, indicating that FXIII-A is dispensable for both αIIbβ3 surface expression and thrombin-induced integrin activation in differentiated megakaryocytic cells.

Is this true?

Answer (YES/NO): NO